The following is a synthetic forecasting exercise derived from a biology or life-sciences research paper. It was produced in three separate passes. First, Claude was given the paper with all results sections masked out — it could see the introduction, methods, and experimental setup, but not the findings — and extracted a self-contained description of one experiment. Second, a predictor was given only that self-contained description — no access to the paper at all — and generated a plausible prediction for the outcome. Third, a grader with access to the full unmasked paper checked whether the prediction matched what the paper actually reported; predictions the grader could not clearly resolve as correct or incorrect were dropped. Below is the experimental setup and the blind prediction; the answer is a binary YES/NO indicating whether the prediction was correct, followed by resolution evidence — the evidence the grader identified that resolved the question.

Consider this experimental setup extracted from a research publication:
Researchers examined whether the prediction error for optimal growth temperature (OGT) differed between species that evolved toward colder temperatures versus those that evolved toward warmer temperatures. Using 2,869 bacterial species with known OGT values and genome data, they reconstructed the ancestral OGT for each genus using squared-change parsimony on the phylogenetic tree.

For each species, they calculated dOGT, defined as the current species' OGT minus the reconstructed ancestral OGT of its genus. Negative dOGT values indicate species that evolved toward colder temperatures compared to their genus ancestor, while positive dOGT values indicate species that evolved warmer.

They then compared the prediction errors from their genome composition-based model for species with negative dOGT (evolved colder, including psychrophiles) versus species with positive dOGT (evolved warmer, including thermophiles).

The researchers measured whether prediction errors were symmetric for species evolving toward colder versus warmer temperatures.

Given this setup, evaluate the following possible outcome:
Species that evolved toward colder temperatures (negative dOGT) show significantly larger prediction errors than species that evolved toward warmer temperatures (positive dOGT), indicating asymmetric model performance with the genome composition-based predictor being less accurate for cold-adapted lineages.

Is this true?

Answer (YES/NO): YES